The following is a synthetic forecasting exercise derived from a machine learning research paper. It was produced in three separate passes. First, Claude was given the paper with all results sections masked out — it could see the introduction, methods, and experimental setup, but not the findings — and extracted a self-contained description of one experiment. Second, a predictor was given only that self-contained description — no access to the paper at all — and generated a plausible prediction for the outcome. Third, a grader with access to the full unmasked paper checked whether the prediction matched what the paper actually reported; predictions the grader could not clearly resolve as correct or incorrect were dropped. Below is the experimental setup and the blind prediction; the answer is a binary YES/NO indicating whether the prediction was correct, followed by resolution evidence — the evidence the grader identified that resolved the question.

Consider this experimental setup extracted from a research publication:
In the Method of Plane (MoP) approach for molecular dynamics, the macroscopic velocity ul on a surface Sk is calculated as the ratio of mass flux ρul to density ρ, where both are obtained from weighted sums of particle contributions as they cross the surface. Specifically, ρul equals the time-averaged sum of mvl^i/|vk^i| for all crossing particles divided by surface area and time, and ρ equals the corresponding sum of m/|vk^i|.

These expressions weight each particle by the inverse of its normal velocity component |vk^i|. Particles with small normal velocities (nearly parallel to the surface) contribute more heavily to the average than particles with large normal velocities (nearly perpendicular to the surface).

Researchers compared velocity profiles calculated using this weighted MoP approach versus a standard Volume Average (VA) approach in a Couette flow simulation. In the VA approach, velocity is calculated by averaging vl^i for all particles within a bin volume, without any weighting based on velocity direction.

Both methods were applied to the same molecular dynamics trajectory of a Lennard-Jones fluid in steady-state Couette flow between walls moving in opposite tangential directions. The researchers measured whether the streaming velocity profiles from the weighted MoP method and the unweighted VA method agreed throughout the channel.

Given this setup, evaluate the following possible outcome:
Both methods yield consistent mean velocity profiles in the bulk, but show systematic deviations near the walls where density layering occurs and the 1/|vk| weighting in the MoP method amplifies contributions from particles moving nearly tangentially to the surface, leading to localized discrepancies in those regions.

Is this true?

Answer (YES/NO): NO